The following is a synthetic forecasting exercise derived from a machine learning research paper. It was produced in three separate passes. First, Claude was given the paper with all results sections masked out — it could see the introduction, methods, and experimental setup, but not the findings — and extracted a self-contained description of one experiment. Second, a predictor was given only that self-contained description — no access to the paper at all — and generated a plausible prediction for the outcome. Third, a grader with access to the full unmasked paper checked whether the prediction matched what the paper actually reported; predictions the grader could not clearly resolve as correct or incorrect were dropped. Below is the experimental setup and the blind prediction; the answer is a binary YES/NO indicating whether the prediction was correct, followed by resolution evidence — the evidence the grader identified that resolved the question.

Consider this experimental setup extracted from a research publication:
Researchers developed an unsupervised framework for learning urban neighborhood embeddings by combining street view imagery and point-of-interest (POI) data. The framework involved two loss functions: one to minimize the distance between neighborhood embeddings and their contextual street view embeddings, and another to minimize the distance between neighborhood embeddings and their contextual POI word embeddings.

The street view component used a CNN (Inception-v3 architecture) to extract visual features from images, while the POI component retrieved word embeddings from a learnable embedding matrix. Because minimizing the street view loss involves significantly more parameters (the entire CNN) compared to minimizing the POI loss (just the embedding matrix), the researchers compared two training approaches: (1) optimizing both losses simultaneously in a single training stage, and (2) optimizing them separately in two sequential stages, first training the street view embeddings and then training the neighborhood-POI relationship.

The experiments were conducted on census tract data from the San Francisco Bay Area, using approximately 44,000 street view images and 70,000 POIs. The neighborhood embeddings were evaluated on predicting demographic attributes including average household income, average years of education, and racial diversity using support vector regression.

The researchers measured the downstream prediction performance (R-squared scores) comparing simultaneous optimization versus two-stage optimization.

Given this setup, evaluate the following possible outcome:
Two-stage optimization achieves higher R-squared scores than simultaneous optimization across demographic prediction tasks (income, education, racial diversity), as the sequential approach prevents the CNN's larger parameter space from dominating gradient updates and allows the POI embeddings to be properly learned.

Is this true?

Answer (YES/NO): YES